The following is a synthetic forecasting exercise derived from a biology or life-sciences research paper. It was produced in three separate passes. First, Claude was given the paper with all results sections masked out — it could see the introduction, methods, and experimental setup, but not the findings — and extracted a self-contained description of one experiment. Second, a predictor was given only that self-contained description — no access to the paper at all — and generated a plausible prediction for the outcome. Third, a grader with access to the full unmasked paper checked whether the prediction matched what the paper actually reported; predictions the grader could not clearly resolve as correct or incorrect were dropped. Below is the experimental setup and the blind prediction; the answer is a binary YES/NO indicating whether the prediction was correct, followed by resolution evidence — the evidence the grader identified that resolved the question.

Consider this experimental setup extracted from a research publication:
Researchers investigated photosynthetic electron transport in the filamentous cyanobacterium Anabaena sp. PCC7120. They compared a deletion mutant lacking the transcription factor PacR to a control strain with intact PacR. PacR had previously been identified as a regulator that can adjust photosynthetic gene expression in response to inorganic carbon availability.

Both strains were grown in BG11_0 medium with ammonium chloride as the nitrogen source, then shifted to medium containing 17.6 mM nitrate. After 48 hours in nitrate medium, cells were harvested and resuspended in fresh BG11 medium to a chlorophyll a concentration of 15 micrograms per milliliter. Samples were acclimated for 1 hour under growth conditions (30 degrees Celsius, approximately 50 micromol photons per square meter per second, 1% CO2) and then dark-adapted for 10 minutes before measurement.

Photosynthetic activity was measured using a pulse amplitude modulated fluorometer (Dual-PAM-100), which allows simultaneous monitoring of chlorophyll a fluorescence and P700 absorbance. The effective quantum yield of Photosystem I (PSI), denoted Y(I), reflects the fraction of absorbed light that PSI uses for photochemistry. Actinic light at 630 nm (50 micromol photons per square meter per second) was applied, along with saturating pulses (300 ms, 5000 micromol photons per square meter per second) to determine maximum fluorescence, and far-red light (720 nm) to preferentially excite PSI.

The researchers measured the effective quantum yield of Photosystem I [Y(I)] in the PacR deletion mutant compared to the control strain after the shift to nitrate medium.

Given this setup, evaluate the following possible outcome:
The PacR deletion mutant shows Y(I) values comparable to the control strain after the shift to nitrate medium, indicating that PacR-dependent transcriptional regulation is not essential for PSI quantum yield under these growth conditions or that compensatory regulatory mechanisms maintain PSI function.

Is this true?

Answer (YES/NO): NO